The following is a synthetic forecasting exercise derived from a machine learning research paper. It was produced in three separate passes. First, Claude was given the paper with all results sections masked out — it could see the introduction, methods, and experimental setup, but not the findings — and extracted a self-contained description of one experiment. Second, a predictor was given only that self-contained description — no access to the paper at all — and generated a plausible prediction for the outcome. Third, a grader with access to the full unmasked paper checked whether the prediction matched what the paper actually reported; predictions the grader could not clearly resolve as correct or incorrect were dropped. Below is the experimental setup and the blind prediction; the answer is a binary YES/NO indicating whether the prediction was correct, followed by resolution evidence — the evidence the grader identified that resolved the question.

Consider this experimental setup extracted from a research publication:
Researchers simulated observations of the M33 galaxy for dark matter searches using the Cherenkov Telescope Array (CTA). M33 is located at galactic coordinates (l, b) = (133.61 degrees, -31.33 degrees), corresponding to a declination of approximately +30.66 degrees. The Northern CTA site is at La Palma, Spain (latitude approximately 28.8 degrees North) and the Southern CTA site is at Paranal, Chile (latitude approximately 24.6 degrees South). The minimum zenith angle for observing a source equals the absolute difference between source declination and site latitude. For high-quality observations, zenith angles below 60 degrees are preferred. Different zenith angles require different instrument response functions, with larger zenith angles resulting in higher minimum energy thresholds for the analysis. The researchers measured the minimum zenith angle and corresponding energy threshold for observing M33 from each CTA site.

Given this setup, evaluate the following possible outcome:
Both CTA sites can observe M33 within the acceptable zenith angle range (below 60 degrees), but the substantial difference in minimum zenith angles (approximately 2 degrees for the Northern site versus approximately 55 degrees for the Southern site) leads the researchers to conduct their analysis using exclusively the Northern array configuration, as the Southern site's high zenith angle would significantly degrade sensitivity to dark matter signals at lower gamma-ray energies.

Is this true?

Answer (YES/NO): NO